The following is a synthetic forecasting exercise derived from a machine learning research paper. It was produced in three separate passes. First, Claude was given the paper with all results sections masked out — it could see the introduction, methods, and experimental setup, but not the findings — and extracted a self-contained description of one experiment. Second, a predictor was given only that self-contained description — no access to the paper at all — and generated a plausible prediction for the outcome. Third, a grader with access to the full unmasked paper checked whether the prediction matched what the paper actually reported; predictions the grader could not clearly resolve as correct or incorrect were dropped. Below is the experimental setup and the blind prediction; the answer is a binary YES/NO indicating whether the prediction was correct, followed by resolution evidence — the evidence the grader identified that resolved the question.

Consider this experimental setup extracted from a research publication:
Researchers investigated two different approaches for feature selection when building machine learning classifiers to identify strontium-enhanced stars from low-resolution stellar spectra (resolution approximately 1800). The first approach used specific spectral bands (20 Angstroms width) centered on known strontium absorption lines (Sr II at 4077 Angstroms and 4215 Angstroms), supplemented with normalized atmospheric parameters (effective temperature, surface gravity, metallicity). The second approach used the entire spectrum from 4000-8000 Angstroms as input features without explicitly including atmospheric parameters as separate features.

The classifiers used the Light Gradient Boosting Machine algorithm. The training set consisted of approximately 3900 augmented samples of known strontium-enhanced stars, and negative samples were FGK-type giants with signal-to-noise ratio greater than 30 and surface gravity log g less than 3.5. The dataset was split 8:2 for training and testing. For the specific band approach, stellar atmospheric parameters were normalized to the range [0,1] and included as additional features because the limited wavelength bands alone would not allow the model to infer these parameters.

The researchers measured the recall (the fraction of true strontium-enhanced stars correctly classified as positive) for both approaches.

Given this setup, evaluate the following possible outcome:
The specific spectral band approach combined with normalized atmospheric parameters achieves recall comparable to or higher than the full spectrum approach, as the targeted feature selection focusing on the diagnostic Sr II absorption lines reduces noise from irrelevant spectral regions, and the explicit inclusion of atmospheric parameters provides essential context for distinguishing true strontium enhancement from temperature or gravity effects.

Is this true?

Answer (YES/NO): NO